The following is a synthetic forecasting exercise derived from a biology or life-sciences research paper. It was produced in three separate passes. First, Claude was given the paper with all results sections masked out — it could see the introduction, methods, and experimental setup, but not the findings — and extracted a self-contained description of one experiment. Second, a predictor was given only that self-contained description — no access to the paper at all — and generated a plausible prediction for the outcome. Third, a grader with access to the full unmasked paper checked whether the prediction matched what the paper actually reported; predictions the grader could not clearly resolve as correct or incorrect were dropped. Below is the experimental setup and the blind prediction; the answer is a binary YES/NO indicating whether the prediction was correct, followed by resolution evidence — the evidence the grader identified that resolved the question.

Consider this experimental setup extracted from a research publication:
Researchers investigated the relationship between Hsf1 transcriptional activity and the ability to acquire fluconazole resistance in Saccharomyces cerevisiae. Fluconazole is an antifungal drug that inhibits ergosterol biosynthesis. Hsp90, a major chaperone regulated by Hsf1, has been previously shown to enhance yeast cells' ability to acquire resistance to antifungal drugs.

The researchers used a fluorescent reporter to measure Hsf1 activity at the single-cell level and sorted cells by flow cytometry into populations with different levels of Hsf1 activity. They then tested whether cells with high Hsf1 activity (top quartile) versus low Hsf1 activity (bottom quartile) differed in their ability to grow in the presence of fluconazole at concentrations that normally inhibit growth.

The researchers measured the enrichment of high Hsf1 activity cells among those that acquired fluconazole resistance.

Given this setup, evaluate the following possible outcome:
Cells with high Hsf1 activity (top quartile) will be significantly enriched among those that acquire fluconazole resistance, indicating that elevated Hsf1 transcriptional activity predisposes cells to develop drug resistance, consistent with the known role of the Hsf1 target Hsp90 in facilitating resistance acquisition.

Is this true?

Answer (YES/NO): YES